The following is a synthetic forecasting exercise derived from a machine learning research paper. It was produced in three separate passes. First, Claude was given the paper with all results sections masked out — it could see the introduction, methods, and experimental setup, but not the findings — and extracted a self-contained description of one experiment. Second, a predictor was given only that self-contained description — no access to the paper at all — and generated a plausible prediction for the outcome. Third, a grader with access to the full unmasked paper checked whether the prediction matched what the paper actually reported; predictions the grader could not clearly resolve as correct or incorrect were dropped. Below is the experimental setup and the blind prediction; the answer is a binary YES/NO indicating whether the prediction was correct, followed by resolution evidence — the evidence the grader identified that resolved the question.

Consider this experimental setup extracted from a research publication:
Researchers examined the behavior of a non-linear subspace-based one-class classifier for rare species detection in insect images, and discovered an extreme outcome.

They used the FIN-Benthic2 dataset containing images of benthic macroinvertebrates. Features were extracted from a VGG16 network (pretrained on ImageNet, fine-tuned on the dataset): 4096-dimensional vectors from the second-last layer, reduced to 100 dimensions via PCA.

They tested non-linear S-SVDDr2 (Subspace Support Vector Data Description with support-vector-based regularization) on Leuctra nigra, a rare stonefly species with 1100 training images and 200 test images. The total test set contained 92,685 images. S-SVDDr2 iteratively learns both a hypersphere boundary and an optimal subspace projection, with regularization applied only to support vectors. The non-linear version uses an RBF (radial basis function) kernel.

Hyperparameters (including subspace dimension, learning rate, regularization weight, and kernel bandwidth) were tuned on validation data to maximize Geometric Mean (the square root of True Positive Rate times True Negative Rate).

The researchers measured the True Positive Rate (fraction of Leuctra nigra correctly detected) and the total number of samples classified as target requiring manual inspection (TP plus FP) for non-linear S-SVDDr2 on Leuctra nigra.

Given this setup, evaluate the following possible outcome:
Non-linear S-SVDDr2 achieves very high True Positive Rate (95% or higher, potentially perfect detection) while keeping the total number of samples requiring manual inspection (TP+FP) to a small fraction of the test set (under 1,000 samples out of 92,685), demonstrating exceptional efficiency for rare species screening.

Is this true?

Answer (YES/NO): NO